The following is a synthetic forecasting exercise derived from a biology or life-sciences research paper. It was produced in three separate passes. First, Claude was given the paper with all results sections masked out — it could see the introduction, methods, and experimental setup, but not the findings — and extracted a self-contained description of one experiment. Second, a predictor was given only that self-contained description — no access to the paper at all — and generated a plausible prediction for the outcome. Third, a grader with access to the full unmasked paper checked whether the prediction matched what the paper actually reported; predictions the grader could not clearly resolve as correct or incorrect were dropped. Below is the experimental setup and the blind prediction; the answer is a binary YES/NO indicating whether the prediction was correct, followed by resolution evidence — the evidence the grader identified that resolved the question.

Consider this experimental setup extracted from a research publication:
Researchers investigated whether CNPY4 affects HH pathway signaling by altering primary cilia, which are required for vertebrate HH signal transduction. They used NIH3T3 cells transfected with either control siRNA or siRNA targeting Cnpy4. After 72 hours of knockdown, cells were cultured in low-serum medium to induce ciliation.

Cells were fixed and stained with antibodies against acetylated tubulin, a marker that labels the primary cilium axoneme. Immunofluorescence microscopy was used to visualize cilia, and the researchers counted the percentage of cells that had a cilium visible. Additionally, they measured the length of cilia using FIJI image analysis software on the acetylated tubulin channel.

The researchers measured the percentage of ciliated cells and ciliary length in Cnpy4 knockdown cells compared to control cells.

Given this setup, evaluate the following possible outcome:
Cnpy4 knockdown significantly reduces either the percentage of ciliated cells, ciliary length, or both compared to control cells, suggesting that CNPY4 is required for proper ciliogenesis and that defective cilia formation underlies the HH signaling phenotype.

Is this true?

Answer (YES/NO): NO